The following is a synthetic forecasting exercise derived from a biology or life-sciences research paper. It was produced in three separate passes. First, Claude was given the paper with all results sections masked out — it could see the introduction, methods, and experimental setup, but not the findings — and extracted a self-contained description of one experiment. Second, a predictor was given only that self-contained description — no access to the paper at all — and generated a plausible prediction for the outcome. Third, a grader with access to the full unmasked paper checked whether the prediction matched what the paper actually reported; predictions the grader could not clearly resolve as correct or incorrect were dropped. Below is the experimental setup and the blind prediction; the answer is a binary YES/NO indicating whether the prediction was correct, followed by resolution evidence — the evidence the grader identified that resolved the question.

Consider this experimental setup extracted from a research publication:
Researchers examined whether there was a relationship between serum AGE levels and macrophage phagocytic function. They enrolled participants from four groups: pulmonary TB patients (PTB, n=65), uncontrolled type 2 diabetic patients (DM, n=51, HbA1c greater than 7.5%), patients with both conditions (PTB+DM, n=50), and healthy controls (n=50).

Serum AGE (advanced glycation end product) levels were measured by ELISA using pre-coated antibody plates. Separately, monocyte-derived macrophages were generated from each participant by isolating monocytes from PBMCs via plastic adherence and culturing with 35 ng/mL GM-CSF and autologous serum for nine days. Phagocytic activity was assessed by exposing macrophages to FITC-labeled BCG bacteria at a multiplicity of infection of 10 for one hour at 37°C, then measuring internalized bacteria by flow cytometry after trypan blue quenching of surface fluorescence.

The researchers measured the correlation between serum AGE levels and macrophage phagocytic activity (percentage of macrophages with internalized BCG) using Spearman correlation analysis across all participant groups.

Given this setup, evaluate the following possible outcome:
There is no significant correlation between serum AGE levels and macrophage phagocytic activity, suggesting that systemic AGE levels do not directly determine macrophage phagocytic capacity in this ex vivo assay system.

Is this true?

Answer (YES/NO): NO